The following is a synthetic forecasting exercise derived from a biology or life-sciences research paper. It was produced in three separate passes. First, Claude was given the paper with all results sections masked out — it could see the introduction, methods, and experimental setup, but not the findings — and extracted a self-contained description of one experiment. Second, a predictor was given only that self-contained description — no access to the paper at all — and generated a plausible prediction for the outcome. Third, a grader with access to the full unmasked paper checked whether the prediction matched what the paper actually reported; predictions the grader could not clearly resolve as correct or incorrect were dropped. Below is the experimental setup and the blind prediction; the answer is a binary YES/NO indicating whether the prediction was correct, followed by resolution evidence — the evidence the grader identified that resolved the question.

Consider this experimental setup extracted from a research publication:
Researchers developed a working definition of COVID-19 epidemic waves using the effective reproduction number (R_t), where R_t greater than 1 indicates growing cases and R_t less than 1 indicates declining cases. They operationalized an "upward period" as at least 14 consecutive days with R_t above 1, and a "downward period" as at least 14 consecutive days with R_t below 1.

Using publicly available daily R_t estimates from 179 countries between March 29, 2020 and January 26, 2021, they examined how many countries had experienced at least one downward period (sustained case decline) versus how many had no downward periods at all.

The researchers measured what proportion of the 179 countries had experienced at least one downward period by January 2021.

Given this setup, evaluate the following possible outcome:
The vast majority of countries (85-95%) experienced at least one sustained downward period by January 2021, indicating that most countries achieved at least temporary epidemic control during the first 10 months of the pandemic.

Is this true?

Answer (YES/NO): NO